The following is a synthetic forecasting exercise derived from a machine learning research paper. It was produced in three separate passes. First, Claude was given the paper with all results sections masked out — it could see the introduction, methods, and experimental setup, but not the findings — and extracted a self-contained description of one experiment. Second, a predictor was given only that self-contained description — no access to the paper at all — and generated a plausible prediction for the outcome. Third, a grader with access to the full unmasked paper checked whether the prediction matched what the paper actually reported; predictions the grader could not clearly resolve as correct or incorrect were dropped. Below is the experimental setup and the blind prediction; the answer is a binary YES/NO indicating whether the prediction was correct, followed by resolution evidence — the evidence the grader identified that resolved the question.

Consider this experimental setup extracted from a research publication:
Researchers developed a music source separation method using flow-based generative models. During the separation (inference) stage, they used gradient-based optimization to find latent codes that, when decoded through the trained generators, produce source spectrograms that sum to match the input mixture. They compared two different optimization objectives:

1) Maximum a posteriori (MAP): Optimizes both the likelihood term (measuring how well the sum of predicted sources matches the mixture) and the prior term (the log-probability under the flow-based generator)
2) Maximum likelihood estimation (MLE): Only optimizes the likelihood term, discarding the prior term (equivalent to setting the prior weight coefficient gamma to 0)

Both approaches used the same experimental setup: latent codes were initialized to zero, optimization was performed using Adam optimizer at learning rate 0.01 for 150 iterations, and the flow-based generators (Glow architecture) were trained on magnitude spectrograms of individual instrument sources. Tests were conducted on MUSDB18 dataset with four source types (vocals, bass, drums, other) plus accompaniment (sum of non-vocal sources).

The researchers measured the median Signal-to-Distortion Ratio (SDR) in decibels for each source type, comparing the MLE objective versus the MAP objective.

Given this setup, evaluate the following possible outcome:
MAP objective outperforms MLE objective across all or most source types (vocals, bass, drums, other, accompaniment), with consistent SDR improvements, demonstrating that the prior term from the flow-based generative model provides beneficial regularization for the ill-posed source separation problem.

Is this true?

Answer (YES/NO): NO